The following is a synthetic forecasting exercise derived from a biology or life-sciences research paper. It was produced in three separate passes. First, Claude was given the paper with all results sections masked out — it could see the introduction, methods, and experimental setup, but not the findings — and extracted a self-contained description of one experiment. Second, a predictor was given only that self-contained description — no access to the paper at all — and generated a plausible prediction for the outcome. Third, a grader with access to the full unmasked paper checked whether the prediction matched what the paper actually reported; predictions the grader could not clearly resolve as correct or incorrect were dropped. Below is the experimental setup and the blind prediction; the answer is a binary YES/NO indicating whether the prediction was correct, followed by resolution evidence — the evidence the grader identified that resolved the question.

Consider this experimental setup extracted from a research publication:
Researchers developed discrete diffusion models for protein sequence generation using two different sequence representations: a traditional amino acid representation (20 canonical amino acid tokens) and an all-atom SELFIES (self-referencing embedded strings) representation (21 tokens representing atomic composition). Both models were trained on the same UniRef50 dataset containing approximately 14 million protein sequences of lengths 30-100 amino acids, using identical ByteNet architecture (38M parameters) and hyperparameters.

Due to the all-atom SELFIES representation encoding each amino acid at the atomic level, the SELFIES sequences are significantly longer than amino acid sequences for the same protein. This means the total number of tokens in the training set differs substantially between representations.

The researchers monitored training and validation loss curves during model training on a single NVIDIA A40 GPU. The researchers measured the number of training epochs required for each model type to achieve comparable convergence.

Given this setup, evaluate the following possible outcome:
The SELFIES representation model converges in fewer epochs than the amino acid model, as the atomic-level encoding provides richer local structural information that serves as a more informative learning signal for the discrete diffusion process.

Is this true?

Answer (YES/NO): NO